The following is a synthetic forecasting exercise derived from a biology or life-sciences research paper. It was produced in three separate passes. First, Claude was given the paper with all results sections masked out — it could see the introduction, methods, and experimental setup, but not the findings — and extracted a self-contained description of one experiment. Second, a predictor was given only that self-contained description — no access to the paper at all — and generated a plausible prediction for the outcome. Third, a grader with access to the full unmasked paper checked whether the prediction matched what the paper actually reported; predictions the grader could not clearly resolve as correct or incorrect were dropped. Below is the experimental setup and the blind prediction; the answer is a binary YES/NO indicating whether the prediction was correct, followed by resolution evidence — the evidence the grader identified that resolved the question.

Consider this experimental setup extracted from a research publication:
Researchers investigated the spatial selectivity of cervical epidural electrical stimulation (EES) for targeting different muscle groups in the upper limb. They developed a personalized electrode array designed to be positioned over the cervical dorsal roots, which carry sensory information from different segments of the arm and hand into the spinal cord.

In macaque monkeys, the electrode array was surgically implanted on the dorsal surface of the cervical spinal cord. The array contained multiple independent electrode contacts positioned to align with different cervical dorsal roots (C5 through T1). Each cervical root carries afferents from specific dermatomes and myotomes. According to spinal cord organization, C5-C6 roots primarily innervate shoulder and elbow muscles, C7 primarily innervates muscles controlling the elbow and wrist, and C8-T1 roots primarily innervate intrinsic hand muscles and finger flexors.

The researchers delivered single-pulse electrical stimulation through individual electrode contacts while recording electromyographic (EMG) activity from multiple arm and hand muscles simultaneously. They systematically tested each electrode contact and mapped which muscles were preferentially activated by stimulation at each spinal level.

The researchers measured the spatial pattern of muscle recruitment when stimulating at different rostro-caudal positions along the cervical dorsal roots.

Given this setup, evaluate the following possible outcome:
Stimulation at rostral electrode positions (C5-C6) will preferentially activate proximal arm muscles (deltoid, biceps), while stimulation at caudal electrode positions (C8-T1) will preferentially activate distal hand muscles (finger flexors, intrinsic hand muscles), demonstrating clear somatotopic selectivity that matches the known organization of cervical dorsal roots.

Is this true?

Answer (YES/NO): YES